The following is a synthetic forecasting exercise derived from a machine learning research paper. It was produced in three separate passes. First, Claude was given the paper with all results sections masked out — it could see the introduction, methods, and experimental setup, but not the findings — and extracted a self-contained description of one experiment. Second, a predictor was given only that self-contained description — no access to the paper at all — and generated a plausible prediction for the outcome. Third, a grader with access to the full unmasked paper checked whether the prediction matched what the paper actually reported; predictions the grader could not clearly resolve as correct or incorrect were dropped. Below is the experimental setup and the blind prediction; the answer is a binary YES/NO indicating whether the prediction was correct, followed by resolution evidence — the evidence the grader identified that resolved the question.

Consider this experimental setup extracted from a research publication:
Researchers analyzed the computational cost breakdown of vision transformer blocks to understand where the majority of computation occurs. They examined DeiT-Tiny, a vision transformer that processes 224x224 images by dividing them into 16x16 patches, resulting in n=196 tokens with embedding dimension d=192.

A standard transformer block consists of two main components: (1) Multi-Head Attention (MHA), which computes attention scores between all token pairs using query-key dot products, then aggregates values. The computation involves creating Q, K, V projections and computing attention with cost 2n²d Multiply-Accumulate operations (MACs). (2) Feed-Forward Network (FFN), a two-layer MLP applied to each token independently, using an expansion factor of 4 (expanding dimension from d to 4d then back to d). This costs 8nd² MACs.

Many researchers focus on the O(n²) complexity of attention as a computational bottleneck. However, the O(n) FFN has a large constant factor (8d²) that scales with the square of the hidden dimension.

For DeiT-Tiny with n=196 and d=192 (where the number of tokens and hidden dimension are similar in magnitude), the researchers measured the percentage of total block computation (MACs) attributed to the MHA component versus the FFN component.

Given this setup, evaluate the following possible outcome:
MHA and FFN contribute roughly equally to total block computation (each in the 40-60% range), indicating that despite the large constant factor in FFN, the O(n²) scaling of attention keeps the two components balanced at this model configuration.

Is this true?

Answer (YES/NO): NO